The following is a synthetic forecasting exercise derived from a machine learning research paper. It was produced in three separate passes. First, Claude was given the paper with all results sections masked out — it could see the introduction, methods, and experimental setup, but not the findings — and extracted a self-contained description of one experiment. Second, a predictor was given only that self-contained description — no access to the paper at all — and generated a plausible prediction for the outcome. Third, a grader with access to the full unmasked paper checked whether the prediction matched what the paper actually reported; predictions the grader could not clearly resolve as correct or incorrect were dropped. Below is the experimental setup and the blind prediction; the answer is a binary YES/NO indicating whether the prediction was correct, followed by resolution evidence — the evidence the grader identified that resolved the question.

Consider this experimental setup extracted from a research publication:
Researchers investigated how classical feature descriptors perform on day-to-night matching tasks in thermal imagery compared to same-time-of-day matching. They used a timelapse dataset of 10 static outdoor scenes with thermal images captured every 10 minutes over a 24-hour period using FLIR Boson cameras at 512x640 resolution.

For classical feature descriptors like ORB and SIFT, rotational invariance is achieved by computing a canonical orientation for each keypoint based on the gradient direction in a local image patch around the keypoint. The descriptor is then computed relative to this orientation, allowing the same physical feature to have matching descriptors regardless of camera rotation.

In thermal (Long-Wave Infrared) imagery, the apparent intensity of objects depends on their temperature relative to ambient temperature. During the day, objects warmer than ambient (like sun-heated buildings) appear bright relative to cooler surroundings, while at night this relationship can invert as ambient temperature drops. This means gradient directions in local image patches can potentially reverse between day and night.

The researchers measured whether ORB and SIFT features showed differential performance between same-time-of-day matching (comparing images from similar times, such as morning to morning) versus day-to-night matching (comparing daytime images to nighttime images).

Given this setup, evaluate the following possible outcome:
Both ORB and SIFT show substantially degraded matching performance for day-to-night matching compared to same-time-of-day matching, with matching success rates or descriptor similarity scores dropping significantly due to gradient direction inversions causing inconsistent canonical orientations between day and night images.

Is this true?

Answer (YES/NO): YES